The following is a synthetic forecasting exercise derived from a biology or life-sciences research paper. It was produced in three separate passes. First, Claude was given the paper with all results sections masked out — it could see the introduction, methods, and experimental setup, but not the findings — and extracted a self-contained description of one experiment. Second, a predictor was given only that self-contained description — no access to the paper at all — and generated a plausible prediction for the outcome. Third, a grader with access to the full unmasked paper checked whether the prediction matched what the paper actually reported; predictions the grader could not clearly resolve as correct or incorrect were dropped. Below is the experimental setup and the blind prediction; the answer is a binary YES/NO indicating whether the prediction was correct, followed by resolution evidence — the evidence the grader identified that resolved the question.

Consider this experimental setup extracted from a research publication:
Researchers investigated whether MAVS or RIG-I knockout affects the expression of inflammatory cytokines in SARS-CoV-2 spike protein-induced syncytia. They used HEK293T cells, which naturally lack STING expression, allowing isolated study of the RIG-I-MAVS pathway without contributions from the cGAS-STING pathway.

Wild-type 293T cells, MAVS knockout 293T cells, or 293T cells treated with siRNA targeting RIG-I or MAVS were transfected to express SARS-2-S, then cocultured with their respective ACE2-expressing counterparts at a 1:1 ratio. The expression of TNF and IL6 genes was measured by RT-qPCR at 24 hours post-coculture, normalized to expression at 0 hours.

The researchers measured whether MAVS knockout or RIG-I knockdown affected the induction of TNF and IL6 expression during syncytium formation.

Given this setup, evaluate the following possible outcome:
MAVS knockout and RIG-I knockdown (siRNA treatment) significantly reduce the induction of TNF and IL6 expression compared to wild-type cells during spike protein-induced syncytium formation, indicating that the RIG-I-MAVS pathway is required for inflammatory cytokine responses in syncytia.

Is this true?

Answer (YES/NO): YES